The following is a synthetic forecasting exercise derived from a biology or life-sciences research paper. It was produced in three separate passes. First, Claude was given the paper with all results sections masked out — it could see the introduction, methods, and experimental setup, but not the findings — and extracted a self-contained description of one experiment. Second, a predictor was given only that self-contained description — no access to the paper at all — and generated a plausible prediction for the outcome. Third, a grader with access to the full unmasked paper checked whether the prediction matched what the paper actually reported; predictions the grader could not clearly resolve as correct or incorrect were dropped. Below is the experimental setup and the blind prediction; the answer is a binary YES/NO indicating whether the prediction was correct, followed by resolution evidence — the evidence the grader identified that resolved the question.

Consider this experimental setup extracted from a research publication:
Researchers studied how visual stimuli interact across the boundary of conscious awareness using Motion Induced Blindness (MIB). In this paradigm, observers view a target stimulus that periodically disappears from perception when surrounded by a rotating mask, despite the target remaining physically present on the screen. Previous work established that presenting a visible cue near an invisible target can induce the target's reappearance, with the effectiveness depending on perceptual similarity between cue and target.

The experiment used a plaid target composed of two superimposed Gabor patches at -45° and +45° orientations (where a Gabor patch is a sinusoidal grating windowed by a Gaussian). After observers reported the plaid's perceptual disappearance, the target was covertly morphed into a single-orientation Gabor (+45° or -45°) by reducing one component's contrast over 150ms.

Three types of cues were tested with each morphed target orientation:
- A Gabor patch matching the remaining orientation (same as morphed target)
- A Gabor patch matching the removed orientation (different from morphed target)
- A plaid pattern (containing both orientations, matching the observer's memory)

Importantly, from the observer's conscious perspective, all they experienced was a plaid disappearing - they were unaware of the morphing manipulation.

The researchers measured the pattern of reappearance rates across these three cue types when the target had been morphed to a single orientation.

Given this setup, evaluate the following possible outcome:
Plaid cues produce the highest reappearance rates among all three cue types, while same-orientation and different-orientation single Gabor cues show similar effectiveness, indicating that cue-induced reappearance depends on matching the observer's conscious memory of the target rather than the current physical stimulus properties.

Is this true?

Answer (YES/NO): NO